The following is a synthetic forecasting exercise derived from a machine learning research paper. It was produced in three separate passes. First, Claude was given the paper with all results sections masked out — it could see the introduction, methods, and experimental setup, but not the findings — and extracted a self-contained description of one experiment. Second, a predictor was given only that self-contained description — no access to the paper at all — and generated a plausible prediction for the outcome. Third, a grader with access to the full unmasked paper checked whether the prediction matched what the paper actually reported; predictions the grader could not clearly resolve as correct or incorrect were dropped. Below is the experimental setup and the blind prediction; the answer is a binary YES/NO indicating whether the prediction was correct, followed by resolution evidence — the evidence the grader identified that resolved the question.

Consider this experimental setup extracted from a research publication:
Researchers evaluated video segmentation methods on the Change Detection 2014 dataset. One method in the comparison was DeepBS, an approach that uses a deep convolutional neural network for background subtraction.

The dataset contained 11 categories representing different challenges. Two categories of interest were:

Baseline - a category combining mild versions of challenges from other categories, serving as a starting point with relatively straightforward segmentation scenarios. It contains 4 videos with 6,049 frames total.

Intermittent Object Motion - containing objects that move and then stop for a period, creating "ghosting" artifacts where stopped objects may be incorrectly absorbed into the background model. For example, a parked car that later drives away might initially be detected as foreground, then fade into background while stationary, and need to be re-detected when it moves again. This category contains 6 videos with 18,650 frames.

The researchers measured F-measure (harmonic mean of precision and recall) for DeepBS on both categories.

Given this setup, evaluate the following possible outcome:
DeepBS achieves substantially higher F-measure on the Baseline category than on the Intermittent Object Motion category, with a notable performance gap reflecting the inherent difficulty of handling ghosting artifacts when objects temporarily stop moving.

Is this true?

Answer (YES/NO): YES